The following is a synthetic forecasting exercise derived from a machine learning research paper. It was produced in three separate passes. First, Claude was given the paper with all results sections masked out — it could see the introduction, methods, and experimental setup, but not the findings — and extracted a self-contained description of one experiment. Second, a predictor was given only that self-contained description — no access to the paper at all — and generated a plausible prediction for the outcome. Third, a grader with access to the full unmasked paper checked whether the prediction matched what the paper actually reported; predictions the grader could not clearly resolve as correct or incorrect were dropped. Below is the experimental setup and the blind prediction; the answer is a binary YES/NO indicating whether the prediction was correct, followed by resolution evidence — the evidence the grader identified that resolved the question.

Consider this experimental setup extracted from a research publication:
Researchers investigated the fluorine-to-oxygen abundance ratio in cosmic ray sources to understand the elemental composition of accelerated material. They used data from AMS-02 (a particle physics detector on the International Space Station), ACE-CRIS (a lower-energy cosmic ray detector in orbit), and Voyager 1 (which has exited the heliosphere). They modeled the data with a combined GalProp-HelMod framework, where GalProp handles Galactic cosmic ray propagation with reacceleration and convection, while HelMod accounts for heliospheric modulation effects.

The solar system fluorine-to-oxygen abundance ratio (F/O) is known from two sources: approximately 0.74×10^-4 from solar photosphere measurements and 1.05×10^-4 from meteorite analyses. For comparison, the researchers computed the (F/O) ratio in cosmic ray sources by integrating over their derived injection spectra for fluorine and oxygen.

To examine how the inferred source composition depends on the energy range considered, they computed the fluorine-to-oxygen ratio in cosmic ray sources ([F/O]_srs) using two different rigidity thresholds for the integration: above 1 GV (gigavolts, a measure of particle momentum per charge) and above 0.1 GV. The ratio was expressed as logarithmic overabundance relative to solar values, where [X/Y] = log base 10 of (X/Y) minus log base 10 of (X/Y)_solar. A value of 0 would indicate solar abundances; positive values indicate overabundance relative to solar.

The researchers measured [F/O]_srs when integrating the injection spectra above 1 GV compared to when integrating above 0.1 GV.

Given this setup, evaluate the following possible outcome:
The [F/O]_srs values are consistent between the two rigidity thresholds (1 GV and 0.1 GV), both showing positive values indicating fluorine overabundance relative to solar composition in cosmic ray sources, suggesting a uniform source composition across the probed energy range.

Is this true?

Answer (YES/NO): NO